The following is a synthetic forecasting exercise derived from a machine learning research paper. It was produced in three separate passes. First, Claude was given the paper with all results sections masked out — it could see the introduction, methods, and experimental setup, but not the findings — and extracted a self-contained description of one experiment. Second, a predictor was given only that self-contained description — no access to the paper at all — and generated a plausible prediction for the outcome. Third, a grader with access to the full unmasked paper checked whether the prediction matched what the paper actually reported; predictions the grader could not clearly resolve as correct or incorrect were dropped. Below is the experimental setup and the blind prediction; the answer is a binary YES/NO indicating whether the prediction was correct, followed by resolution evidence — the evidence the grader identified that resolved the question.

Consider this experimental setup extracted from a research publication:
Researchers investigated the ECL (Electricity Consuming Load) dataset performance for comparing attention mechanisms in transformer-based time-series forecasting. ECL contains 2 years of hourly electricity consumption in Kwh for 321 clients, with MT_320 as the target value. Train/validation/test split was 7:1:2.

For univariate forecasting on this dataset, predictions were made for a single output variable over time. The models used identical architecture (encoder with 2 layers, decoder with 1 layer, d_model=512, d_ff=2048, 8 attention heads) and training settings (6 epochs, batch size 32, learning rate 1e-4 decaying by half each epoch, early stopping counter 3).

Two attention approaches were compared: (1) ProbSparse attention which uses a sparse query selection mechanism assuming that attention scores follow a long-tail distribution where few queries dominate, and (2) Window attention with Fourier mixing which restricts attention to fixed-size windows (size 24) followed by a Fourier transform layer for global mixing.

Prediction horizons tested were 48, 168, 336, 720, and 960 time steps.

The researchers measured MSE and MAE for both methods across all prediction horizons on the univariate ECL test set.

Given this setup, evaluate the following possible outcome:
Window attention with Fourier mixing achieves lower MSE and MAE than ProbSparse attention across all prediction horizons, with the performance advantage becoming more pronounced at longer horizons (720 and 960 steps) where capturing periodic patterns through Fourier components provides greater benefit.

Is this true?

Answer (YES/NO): NO